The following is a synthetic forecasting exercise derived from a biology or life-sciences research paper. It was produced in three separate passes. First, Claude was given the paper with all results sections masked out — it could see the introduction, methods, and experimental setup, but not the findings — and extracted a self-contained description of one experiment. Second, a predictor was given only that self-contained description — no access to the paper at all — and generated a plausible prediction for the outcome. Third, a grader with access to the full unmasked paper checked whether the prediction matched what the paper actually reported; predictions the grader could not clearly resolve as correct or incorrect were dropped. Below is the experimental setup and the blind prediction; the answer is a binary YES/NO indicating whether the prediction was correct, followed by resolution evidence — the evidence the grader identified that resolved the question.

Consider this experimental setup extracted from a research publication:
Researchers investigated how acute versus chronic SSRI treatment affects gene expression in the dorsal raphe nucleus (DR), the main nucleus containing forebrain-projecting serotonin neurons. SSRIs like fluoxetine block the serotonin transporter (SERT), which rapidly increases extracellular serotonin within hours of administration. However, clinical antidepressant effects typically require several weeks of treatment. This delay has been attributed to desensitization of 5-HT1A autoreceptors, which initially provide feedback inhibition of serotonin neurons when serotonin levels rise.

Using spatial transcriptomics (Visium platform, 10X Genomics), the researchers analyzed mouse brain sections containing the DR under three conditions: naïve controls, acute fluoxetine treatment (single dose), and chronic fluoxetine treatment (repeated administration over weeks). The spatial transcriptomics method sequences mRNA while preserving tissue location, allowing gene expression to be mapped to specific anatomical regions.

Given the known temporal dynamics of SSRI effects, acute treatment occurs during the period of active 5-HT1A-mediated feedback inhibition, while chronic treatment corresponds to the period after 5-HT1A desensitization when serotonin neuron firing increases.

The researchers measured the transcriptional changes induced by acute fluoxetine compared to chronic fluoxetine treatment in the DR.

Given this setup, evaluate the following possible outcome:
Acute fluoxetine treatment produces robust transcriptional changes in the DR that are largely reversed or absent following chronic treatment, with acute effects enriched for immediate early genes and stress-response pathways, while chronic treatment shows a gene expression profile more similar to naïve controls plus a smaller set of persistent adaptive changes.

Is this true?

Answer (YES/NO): NO